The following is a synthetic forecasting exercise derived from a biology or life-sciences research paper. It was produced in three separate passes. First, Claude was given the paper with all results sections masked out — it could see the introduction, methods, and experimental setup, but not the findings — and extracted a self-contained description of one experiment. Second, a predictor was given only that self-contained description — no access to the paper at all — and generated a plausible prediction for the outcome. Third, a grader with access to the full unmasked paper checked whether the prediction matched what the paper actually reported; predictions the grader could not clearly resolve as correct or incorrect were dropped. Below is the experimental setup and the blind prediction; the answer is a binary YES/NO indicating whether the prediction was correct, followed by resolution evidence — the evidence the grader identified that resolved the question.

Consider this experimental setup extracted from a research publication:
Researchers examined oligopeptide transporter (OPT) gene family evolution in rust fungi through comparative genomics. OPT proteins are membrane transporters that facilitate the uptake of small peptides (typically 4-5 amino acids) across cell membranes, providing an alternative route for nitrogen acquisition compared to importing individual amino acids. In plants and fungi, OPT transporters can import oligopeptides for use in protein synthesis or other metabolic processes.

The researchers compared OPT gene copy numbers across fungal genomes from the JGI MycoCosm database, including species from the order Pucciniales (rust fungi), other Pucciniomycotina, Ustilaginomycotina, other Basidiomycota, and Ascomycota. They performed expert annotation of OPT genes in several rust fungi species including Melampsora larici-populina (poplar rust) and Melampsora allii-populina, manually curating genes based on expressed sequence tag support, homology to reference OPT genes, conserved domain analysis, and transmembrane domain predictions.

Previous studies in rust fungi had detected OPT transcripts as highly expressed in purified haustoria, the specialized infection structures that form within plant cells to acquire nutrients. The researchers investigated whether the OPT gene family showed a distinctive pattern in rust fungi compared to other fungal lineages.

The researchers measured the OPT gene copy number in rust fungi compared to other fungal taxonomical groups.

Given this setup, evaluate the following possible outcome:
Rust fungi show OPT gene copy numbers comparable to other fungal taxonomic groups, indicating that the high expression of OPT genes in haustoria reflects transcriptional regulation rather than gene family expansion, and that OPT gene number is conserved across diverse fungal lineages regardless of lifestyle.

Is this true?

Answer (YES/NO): NO